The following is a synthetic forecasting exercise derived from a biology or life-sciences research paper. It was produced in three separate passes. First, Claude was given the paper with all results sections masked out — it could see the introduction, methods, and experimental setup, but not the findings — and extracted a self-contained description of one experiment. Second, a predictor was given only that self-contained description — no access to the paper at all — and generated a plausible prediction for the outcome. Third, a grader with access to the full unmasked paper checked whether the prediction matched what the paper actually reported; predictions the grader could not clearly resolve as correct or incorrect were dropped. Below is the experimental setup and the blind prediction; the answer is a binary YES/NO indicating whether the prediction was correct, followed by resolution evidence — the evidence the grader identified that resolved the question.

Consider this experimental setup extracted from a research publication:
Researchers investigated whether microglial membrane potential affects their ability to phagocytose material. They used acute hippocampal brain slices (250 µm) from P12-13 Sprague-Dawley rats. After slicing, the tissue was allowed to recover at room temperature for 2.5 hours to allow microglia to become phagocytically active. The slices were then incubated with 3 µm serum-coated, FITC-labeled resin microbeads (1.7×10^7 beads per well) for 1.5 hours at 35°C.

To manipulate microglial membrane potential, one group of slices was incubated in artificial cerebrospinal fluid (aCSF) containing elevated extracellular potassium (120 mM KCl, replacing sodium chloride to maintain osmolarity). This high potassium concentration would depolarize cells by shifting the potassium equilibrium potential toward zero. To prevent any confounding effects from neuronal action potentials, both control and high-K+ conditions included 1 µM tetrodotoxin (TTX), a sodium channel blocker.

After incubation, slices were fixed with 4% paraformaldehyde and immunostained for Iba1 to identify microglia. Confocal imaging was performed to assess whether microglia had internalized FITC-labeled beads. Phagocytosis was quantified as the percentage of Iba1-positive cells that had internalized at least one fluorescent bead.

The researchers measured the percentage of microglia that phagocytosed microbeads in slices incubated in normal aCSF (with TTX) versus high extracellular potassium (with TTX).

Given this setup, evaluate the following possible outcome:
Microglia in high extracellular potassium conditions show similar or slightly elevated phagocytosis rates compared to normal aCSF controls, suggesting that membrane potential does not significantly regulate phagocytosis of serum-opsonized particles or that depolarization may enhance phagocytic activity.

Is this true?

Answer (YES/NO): NO